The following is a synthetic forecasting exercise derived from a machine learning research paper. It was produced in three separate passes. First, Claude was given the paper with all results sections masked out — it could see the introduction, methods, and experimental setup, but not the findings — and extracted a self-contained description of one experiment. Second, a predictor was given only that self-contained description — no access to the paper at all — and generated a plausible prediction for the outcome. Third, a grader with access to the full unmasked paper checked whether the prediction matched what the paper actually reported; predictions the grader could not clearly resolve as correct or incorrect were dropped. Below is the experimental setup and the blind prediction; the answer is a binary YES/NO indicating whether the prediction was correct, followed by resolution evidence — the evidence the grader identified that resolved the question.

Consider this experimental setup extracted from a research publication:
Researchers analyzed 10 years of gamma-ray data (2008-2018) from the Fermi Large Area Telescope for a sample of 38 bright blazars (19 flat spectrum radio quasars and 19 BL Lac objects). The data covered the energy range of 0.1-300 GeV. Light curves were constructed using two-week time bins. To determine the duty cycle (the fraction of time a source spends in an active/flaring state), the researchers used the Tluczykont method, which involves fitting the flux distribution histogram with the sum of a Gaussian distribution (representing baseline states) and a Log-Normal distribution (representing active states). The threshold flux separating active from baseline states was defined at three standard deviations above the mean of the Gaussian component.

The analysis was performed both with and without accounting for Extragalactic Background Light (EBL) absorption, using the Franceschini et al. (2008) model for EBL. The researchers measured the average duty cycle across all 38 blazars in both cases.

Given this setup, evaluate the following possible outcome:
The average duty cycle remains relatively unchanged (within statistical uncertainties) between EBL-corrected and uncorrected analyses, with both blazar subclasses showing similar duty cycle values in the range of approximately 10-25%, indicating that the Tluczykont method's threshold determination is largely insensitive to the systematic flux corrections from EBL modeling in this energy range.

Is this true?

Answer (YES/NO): YES